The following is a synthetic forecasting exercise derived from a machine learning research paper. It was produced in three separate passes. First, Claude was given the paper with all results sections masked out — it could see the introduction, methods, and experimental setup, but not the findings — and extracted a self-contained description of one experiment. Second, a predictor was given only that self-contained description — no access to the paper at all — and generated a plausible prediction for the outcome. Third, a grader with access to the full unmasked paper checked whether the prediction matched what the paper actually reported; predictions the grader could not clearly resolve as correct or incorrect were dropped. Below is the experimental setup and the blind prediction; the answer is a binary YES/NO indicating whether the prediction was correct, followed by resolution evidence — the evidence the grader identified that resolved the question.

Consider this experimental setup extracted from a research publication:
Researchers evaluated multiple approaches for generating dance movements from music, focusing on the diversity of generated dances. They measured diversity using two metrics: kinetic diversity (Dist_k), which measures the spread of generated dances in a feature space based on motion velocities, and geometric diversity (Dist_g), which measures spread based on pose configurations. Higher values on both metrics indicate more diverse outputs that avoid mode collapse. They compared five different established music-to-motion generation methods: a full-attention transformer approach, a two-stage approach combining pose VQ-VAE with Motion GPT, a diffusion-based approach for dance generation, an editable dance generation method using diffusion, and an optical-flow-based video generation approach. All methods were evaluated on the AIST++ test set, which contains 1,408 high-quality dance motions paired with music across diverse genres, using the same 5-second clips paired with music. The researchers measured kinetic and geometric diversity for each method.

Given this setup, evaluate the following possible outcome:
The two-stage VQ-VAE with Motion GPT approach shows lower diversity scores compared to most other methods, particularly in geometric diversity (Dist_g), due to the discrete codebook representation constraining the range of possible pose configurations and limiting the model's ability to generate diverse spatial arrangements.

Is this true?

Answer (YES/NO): NO